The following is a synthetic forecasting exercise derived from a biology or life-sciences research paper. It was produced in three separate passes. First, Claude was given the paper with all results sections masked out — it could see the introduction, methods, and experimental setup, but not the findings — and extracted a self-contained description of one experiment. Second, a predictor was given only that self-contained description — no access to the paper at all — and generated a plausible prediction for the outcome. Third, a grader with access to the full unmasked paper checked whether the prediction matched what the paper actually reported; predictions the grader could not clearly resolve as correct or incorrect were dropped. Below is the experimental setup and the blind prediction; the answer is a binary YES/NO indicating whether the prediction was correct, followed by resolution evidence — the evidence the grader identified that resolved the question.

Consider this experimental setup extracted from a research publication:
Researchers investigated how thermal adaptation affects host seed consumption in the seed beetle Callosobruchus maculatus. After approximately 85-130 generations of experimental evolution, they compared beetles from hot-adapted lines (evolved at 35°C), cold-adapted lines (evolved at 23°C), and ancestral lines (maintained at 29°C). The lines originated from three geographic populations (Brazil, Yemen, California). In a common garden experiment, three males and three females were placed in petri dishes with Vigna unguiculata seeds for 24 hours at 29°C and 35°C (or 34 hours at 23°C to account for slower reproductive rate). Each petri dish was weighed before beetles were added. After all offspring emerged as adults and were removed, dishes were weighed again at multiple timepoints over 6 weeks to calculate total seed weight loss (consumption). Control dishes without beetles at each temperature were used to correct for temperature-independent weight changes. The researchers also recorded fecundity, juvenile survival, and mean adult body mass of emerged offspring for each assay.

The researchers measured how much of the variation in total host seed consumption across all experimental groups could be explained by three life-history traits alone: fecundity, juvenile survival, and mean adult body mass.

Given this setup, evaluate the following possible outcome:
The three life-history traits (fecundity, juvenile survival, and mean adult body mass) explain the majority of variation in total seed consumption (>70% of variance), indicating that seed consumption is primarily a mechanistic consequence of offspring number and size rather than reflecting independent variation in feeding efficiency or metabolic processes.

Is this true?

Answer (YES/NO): YES